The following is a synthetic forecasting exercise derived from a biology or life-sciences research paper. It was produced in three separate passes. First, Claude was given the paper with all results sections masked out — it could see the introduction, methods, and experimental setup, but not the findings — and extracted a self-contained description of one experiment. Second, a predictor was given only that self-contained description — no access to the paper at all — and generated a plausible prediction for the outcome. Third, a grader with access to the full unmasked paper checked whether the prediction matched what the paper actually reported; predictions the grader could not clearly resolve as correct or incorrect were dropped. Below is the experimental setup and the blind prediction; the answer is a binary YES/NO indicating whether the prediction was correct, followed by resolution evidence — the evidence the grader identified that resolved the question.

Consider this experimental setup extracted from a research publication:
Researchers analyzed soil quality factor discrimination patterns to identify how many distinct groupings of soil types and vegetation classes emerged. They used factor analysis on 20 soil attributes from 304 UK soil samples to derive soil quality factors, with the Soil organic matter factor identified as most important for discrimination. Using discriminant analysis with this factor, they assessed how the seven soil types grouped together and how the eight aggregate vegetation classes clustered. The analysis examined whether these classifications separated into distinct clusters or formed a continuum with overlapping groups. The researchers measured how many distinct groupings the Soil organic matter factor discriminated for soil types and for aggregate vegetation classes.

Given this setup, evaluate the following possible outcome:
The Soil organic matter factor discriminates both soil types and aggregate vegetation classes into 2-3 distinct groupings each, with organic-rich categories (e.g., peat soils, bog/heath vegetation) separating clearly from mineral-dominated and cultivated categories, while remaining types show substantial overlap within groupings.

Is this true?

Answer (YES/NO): NO